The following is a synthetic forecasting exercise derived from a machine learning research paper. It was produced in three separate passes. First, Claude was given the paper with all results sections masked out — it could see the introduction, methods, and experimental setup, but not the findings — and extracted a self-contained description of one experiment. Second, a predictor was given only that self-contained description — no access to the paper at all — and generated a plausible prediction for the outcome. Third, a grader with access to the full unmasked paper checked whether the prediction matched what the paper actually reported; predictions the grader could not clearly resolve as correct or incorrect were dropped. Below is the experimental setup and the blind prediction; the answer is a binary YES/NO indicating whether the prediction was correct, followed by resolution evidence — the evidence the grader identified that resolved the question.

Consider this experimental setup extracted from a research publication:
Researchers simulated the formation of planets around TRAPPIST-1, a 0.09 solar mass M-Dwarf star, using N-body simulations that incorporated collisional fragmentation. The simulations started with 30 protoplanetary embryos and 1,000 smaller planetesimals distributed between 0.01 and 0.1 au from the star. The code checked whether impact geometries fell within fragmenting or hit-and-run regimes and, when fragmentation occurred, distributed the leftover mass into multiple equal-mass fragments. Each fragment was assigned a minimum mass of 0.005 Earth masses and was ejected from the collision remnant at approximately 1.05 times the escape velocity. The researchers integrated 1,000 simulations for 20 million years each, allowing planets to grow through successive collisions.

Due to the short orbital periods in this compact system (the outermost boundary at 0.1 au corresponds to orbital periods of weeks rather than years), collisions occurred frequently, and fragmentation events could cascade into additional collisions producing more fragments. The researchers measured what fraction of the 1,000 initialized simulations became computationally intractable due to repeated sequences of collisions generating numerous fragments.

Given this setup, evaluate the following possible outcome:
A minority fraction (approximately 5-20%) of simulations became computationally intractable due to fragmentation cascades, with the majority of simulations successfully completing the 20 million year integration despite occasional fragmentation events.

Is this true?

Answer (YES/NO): NO